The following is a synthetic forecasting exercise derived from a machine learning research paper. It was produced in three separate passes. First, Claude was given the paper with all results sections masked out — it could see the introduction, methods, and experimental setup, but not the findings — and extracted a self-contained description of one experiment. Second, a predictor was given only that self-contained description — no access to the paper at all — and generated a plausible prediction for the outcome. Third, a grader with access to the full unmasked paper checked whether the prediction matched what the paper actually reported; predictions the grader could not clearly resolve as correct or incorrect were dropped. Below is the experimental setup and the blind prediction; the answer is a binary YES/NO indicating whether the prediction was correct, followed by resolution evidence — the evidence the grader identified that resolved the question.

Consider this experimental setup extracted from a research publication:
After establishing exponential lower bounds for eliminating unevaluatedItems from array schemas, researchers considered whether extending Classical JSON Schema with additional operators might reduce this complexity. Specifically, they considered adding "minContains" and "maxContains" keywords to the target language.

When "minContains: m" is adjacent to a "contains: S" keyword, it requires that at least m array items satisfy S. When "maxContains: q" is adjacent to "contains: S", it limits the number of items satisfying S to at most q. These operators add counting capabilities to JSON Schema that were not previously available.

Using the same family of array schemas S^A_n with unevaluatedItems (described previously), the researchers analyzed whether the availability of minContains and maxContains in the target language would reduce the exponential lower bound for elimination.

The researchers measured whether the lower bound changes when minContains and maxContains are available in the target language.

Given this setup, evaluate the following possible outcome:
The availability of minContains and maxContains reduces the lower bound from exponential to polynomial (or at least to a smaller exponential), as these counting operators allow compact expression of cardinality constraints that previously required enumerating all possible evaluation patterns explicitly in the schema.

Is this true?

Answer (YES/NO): NO